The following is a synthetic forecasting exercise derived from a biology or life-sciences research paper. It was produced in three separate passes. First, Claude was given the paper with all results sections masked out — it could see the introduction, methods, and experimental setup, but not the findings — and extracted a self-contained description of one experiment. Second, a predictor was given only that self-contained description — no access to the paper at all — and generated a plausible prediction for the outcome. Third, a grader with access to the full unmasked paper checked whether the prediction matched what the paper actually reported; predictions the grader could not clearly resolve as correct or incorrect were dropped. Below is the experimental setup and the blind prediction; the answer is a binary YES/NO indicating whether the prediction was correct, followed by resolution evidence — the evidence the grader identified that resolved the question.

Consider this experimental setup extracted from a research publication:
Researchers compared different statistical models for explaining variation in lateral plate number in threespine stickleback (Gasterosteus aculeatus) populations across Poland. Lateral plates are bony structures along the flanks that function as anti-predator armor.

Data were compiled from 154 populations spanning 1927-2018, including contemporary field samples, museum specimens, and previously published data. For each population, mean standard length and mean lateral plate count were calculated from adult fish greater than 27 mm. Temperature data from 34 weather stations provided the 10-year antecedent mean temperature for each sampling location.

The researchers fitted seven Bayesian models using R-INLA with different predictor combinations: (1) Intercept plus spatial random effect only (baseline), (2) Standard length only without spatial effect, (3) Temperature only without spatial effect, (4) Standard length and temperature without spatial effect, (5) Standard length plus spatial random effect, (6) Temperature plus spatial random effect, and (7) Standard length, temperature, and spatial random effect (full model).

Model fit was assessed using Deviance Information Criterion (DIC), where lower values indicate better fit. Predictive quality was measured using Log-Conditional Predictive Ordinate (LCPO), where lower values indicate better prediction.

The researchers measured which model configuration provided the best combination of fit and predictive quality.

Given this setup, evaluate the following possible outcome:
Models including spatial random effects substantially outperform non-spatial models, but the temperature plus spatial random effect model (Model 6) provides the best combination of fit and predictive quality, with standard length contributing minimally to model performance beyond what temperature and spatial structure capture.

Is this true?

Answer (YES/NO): NO